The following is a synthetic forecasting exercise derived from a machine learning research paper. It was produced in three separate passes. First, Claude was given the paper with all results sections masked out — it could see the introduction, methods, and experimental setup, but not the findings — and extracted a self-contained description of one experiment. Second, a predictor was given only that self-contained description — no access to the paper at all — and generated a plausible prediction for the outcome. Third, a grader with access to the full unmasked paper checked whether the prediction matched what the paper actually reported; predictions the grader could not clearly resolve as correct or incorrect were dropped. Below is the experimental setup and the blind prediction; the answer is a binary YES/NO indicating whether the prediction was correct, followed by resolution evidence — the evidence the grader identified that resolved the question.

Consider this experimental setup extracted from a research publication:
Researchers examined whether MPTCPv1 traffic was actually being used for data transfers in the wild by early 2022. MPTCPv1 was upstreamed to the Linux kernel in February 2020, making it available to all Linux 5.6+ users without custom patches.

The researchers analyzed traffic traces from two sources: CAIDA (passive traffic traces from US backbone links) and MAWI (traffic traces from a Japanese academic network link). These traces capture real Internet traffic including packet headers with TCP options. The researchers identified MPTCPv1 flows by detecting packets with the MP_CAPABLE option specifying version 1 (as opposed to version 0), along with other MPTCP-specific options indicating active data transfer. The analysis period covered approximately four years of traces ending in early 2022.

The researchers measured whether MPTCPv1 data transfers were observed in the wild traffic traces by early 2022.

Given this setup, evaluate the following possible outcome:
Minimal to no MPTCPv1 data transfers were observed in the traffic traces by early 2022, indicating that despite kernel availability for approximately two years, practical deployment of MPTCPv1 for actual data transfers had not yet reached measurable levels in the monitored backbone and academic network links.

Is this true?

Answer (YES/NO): NO